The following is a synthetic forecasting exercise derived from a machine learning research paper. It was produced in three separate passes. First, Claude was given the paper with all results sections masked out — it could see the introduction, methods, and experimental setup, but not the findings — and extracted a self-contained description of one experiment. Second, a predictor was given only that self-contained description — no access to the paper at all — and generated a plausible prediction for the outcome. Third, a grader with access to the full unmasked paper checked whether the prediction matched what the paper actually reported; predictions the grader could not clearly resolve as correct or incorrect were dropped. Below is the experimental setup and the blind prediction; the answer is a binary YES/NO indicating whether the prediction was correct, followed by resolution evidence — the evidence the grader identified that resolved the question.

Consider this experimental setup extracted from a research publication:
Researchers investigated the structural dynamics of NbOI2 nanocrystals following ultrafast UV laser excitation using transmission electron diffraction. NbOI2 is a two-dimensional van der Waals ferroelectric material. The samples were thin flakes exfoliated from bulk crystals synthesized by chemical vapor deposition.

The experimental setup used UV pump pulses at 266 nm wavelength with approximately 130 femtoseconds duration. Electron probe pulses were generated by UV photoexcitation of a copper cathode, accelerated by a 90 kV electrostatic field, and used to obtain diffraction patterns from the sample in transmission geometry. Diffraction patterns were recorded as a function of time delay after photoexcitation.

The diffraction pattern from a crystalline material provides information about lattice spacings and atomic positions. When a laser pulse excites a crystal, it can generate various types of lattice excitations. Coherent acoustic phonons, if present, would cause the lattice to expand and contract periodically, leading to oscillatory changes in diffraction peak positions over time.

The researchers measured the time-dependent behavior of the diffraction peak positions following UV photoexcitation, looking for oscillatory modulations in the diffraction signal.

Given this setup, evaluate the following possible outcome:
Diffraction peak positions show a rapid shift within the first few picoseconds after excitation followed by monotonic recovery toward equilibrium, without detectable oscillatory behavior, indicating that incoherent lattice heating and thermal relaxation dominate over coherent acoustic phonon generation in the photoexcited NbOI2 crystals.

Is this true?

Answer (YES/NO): NO